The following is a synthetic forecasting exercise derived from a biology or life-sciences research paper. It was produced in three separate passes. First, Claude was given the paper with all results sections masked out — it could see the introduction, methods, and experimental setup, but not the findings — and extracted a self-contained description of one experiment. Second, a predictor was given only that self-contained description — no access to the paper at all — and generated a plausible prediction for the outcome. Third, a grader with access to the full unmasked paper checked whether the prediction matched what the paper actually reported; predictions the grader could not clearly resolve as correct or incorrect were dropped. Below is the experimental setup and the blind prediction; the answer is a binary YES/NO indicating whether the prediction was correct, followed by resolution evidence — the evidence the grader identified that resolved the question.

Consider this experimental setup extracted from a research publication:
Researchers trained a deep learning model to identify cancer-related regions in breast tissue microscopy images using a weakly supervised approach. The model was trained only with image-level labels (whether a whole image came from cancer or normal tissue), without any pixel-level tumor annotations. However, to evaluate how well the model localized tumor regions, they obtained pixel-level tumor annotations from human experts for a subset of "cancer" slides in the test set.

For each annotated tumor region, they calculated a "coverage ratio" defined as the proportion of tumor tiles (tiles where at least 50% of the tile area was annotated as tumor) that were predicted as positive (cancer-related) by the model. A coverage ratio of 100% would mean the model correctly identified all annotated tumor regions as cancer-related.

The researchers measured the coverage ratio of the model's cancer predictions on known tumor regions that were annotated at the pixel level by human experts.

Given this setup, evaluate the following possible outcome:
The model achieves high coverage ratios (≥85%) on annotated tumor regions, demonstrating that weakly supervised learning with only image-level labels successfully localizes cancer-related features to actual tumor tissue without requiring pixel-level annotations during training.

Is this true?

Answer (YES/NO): NO